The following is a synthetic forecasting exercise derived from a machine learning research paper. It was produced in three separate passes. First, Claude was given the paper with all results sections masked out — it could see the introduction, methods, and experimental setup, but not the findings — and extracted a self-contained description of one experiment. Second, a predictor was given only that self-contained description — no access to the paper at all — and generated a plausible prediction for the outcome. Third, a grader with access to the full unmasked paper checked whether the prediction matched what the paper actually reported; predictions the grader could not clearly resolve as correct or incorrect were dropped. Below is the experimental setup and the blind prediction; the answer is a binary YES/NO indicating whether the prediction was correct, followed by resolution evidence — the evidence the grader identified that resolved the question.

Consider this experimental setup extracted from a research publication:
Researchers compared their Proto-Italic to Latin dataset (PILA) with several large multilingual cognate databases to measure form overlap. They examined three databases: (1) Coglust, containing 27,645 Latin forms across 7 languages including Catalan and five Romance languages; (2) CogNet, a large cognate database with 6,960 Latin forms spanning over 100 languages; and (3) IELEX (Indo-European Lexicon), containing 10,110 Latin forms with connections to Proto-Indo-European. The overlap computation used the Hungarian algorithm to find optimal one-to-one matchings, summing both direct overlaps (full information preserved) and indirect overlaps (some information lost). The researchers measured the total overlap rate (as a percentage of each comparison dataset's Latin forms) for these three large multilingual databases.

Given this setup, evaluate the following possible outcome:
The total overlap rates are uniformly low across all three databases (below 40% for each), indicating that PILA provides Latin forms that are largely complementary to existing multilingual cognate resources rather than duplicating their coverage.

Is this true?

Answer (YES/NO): YES